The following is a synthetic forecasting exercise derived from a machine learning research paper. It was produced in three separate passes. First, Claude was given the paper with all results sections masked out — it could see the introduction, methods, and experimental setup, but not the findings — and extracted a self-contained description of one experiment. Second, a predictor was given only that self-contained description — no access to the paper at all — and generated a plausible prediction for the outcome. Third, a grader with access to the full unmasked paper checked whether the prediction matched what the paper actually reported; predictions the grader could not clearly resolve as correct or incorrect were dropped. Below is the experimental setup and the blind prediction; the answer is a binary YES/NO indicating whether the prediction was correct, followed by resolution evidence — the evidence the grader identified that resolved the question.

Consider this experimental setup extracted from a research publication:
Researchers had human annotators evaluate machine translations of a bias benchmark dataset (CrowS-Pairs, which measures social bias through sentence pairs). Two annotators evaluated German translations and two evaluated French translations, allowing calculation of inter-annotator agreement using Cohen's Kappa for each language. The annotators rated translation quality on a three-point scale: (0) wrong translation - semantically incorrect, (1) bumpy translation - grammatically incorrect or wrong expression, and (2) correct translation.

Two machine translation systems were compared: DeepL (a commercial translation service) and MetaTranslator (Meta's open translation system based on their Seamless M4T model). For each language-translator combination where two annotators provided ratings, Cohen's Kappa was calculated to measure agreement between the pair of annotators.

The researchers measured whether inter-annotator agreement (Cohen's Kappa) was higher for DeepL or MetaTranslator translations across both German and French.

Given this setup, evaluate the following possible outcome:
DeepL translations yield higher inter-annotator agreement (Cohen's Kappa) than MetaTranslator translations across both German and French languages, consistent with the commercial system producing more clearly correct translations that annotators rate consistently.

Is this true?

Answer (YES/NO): NO